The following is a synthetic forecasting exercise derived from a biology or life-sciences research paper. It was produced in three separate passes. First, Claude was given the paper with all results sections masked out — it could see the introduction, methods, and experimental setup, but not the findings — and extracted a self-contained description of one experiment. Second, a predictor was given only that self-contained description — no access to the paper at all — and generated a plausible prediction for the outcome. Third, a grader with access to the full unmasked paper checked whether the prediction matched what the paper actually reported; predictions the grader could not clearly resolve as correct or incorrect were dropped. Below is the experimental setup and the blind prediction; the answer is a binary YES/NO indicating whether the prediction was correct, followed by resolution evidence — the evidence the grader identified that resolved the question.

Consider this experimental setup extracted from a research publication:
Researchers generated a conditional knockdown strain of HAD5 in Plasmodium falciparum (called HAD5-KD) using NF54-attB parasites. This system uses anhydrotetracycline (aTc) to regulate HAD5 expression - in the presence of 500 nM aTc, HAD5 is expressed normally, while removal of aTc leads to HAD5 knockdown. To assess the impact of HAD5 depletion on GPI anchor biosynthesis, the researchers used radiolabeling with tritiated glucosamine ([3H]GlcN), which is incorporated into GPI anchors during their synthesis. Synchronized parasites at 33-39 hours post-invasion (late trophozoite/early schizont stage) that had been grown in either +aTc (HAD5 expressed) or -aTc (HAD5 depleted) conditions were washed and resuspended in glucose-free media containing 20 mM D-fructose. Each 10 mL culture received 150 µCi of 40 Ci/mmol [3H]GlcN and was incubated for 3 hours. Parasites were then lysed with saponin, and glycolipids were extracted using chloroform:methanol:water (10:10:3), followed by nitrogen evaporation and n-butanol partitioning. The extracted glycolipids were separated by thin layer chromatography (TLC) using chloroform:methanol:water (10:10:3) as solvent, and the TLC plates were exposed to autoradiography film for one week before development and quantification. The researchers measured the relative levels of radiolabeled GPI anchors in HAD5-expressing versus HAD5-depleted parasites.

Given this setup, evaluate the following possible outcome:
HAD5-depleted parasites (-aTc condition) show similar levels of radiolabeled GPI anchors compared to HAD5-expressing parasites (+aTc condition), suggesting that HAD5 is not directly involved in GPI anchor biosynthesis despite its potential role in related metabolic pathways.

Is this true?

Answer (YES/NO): NO